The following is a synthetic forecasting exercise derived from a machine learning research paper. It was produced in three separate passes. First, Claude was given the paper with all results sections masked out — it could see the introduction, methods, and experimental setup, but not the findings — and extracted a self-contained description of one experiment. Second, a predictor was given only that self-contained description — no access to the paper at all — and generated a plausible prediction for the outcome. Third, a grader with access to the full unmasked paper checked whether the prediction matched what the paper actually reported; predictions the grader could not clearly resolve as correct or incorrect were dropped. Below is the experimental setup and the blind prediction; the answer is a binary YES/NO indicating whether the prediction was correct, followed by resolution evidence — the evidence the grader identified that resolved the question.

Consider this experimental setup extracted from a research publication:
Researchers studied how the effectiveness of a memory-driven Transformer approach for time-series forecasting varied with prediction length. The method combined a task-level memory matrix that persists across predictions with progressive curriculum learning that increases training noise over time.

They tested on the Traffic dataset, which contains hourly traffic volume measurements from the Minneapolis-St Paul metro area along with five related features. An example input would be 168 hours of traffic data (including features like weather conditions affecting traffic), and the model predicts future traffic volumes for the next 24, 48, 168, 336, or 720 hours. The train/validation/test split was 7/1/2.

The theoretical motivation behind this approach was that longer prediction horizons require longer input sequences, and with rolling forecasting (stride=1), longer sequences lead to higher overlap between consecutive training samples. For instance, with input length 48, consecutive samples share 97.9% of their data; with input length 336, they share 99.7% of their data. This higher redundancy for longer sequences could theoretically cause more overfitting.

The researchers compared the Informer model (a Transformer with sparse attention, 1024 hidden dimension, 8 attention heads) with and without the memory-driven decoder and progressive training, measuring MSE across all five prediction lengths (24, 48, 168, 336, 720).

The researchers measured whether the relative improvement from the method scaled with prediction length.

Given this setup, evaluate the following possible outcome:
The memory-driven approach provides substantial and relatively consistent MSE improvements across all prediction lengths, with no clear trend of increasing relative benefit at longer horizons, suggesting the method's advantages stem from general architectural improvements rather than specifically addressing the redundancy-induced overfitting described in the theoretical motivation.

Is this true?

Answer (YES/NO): NO